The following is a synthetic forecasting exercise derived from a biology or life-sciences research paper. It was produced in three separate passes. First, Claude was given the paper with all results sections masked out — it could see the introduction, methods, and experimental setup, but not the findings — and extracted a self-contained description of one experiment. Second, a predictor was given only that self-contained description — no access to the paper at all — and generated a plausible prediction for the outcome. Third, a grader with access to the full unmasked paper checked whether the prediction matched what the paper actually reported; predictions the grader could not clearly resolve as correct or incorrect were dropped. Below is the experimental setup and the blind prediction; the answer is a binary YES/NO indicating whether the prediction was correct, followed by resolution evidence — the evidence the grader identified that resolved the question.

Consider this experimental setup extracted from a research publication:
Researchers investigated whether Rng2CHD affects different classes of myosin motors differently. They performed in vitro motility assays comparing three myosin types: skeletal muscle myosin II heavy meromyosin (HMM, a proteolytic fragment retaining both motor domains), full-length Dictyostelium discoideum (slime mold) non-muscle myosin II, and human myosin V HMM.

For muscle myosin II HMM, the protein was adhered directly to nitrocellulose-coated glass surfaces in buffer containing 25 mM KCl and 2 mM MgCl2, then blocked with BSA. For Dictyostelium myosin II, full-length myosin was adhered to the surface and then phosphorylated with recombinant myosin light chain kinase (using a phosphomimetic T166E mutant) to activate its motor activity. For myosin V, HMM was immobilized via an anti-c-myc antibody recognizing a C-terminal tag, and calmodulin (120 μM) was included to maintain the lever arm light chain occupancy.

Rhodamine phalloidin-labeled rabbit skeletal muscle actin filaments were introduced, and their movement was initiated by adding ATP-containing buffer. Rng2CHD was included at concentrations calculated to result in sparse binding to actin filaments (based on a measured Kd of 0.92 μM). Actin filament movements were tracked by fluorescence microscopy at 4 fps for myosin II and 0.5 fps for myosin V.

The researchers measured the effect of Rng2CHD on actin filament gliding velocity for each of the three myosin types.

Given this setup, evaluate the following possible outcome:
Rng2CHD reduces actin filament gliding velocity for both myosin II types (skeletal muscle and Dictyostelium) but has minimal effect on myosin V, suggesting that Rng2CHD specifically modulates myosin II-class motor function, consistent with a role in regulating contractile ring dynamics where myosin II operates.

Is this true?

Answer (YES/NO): NO